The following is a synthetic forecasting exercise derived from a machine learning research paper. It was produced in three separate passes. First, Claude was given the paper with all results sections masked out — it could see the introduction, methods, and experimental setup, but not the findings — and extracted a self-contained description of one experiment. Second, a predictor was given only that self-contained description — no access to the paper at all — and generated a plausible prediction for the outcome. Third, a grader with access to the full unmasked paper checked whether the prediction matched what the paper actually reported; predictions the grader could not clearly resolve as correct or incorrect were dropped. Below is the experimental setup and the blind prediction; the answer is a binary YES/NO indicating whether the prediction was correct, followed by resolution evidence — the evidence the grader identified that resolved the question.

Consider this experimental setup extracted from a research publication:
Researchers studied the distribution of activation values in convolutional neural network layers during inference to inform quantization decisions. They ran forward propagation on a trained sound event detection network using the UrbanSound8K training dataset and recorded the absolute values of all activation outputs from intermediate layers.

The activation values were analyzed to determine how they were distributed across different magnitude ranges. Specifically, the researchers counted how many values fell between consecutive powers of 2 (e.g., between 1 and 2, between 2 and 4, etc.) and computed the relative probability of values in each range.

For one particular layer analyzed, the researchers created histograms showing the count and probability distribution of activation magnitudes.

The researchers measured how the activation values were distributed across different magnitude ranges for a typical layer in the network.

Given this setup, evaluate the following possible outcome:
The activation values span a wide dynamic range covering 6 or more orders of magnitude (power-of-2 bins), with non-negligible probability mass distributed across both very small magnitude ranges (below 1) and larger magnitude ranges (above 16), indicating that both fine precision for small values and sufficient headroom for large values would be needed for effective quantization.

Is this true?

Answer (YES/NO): NO